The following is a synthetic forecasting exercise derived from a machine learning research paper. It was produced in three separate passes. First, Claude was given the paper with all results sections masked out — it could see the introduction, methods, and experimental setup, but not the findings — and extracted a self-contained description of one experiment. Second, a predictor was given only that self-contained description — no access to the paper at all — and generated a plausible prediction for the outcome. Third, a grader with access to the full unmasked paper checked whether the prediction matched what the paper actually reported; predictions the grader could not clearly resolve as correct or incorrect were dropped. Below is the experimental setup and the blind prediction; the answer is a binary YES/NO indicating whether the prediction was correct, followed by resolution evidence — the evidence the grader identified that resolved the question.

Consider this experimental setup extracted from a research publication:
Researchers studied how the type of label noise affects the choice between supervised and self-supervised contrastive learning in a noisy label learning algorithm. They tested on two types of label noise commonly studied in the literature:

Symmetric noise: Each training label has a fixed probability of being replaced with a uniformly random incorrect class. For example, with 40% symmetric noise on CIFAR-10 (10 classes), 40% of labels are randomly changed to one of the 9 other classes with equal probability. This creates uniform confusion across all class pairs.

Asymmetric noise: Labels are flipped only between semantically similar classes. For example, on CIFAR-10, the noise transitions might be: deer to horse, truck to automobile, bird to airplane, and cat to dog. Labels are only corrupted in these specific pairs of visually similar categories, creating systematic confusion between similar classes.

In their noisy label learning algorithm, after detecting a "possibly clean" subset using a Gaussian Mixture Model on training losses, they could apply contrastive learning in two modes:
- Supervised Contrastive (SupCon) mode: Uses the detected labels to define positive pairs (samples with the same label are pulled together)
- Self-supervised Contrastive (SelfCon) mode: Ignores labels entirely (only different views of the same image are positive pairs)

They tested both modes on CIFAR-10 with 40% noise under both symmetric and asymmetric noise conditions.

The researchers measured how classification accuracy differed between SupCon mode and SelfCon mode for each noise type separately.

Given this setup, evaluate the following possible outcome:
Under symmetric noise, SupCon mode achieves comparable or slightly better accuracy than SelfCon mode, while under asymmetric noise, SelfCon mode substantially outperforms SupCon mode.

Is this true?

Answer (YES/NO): NO